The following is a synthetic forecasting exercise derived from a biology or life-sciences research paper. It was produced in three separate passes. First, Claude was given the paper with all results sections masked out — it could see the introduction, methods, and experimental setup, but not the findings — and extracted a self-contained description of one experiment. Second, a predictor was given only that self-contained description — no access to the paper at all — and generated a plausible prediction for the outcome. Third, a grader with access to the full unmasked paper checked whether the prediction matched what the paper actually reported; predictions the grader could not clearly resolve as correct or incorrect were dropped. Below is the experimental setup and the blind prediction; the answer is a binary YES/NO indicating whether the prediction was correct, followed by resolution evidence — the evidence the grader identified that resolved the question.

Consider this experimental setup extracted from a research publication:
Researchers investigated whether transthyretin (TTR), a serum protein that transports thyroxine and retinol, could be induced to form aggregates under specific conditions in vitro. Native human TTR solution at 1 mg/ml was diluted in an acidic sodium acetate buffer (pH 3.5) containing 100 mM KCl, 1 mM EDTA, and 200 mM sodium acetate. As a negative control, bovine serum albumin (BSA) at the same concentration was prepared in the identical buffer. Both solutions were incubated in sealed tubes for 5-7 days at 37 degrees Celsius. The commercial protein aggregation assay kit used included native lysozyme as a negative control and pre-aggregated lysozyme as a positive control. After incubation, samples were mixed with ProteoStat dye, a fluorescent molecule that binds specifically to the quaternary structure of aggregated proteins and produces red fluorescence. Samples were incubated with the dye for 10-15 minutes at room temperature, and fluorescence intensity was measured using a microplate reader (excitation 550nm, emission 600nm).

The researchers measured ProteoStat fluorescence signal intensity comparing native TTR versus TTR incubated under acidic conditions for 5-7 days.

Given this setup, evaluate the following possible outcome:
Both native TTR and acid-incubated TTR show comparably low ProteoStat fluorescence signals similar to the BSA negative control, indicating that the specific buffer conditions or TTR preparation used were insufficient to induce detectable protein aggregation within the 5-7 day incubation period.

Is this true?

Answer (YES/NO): NO